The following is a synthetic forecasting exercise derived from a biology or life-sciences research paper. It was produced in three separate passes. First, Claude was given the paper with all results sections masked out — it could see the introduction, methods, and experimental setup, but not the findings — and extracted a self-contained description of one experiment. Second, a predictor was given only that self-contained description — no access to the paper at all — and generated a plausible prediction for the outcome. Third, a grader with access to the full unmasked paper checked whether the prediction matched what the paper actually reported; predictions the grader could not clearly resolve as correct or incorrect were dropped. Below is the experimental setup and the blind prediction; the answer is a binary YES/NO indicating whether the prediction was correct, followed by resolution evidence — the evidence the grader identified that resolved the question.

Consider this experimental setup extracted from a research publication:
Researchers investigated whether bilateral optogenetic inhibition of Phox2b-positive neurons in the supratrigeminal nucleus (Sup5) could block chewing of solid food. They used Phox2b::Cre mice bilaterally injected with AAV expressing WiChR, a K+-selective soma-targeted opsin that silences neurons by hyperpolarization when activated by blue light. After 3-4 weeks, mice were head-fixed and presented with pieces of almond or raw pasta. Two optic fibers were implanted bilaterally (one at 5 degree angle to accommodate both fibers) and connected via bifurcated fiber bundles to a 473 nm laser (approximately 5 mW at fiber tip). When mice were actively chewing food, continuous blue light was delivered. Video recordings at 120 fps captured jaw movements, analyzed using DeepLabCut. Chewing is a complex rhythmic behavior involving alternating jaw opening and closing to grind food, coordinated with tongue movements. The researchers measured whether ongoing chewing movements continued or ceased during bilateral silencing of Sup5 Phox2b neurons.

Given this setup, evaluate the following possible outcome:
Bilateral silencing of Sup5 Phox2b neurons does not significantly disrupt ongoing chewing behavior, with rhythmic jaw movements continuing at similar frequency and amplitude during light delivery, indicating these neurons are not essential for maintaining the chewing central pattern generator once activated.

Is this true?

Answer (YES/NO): NO